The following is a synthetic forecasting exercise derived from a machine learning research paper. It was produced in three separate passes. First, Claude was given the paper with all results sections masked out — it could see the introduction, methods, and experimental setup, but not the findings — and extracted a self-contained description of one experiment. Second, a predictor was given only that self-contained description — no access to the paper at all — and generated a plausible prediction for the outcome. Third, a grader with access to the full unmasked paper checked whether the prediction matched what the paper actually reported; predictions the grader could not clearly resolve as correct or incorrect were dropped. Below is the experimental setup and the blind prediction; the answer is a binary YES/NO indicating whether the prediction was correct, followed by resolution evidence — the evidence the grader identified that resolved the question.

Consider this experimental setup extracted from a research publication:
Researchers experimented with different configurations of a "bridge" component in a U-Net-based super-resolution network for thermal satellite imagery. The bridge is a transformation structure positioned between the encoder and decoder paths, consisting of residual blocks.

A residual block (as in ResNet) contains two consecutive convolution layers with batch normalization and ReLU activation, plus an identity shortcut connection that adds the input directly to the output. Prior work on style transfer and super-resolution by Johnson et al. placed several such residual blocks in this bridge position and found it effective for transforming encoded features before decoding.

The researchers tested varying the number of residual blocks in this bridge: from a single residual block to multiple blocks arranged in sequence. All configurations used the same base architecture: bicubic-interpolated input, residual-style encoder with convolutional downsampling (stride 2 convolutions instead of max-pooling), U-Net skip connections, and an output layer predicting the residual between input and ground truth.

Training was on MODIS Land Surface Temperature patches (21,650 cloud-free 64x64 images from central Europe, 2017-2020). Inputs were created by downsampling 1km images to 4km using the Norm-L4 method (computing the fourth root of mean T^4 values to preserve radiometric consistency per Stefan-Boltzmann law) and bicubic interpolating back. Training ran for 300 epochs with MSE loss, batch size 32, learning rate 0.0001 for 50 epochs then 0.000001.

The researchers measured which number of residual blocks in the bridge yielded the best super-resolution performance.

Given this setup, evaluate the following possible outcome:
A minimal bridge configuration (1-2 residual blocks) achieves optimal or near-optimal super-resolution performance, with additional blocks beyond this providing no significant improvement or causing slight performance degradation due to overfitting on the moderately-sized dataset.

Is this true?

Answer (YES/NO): YES